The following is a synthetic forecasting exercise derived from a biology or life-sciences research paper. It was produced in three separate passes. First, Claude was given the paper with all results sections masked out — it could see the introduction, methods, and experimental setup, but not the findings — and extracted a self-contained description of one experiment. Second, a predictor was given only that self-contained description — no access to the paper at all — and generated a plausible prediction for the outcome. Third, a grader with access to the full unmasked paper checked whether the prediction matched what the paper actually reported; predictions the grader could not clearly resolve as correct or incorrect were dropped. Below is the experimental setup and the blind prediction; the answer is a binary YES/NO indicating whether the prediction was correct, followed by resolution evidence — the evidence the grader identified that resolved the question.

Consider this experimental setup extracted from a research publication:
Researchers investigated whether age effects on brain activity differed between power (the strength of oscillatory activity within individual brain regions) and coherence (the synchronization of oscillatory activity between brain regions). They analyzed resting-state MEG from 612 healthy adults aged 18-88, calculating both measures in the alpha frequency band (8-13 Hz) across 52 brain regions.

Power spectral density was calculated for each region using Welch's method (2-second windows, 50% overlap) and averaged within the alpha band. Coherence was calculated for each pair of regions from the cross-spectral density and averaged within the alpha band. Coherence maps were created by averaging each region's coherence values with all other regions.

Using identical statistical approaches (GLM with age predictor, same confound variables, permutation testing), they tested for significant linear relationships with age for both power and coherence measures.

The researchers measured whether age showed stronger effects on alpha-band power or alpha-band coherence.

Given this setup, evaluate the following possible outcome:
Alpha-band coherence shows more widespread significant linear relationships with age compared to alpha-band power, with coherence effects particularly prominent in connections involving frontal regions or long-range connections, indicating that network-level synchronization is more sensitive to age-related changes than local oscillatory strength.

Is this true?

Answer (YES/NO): NO